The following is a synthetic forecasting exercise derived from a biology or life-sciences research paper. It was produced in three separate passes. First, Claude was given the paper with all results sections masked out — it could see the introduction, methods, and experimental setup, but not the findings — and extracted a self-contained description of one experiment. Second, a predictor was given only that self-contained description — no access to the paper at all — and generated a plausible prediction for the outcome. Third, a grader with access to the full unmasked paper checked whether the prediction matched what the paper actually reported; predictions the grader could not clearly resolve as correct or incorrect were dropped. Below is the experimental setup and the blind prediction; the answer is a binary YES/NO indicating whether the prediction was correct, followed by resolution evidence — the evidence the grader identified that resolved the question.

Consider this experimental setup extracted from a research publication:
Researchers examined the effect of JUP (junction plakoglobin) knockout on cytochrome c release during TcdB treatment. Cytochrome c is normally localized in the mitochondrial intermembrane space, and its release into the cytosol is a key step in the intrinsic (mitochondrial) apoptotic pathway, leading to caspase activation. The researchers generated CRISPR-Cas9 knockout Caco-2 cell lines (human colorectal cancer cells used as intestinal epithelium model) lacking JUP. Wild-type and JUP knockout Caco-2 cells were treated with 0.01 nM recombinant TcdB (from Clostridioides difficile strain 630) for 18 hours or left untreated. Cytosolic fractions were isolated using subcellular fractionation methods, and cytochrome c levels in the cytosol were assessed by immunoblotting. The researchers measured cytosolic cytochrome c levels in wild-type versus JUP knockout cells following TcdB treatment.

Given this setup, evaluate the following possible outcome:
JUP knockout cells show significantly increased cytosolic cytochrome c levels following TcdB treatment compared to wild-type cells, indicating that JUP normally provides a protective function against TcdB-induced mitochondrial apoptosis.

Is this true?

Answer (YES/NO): NO